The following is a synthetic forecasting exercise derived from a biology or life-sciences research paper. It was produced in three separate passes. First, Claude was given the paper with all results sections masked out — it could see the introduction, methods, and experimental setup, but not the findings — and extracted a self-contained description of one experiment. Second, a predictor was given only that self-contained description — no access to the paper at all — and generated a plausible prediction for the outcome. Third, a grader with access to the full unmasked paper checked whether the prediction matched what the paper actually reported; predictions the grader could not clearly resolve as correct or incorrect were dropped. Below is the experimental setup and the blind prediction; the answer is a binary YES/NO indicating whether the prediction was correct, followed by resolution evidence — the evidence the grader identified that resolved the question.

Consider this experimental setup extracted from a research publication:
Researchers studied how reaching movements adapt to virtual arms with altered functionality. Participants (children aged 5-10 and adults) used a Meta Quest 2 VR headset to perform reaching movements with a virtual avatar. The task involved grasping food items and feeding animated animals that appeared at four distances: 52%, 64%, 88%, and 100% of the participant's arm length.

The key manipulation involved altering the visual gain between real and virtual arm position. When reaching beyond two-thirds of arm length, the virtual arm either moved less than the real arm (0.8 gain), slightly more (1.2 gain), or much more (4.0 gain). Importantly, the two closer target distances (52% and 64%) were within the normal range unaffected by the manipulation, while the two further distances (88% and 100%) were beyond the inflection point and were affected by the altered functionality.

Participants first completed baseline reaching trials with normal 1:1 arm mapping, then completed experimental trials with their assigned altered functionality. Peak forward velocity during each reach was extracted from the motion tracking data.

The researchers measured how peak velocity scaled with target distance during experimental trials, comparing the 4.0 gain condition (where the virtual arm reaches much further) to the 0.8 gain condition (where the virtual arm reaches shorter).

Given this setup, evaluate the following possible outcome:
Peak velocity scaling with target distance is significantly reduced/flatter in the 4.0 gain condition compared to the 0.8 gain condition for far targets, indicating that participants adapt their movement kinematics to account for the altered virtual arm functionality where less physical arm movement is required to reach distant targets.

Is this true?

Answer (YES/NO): NO